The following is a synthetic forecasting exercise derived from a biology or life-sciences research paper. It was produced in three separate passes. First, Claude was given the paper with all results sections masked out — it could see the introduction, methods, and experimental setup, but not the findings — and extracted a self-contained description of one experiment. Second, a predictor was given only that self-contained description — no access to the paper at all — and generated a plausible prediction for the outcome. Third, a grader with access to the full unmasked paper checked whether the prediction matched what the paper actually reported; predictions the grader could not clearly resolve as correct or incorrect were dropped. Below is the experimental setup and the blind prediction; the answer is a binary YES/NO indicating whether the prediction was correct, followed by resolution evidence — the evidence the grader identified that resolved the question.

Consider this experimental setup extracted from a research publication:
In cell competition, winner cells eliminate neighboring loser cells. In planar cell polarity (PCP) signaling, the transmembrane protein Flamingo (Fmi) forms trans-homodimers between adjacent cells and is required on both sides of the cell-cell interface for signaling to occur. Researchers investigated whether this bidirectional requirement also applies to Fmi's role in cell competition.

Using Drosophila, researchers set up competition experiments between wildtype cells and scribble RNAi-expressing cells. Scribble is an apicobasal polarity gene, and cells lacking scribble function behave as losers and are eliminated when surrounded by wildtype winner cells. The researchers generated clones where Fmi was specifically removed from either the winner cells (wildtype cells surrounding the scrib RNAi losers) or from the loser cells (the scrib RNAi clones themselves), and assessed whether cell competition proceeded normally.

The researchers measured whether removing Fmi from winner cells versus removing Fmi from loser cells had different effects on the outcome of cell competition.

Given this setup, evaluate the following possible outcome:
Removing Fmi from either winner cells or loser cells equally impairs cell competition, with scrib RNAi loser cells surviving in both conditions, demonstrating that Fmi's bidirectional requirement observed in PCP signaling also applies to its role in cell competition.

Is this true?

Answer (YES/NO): NO